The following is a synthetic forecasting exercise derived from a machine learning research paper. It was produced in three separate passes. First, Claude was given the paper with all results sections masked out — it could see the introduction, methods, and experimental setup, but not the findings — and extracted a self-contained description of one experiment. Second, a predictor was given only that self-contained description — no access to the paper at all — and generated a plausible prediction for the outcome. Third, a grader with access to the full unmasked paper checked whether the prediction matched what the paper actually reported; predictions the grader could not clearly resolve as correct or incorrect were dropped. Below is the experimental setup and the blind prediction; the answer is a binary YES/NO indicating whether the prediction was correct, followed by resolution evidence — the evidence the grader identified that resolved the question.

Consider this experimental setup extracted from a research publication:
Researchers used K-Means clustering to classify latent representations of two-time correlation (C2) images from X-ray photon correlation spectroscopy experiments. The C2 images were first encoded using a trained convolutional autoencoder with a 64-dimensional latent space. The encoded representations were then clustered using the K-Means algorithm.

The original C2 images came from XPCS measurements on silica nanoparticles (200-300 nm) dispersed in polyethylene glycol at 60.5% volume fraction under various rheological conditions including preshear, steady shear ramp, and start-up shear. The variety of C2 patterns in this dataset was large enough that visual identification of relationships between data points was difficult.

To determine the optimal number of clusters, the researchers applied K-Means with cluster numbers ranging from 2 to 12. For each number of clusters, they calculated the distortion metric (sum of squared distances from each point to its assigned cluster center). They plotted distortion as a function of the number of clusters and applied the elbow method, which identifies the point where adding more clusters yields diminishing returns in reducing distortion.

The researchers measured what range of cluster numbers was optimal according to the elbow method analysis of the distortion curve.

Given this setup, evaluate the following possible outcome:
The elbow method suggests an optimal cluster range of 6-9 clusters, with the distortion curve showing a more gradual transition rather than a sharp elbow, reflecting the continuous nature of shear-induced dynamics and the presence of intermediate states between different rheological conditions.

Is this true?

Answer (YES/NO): NO